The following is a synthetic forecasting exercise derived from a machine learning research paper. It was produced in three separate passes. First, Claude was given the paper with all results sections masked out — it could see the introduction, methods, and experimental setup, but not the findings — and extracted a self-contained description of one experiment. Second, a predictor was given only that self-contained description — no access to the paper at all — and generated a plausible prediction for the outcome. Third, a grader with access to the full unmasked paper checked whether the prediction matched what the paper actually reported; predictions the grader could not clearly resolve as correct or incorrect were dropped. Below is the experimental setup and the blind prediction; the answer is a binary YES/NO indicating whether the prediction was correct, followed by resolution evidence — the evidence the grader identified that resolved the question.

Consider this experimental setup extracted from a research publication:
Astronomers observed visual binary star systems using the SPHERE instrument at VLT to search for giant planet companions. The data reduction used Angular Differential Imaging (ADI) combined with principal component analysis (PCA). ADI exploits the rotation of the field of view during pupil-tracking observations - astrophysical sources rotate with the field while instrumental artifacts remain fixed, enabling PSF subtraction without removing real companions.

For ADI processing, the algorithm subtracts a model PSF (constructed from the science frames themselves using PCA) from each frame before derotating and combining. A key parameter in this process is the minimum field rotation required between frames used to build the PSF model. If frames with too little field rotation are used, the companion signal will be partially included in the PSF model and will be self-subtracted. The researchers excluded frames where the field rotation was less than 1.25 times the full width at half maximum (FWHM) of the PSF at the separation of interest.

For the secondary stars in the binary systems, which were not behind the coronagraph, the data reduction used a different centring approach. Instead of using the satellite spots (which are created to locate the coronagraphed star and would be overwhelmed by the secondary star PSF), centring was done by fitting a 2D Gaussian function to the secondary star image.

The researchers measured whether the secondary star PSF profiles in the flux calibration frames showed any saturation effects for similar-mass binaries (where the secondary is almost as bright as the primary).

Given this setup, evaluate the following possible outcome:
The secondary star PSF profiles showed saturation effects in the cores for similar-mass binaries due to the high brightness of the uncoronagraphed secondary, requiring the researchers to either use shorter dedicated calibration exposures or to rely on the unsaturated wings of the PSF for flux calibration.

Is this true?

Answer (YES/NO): NO